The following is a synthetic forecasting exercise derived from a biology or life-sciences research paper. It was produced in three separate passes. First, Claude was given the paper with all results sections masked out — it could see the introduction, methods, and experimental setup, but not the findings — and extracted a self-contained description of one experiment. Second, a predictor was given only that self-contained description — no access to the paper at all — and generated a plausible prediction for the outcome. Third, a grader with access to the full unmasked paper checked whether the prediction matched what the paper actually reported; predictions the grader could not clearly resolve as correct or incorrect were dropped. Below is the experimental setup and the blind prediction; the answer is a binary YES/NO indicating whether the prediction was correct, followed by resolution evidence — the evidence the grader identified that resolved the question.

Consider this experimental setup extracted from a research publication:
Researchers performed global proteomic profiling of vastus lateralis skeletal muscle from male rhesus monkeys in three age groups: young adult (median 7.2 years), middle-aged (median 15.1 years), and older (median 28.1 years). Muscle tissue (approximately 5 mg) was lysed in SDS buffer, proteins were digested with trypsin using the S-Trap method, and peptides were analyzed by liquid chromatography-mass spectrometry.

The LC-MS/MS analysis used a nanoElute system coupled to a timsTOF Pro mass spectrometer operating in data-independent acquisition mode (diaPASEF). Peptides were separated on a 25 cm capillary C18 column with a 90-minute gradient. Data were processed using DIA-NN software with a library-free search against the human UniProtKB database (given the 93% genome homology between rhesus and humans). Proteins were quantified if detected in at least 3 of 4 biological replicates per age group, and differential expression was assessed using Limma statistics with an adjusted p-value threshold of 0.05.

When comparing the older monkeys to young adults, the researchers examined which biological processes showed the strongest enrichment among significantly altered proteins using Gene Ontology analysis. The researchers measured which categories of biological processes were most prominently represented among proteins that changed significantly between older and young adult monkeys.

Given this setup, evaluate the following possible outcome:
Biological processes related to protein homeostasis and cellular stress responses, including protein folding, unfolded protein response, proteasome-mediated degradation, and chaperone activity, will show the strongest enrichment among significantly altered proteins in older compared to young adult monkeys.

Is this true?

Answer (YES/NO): NO